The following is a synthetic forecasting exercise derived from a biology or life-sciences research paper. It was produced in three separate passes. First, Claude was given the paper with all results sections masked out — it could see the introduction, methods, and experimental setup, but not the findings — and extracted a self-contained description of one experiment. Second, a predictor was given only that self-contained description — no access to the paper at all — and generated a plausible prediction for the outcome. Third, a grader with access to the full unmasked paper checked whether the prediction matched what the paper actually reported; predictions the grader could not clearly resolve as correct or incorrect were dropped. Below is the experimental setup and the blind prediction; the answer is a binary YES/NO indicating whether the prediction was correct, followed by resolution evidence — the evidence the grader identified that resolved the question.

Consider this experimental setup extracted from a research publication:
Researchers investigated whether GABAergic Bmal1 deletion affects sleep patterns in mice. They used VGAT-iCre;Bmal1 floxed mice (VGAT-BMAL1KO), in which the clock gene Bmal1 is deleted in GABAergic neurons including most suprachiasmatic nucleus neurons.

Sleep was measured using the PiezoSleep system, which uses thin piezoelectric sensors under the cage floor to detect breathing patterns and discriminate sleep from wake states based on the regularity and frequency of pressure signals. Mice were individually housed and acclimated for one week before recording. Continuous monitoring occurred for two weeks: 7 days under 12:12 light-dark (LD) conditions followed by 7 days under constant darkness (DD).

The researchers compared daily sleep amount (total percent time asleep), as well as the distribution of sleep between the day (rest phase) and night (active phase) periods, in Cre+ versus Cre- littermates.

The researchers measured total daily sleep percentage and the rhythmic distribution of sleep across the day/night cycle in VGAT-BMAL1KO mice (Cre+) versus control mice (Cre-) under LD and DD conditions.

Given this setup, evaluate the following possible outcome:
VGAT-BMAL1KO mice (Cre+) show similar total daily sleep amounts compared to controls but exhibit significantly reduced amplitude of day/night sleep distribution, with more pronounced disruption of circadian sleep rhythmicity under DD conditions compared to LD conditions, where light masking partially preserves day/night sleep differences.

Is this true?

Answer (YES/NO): YES